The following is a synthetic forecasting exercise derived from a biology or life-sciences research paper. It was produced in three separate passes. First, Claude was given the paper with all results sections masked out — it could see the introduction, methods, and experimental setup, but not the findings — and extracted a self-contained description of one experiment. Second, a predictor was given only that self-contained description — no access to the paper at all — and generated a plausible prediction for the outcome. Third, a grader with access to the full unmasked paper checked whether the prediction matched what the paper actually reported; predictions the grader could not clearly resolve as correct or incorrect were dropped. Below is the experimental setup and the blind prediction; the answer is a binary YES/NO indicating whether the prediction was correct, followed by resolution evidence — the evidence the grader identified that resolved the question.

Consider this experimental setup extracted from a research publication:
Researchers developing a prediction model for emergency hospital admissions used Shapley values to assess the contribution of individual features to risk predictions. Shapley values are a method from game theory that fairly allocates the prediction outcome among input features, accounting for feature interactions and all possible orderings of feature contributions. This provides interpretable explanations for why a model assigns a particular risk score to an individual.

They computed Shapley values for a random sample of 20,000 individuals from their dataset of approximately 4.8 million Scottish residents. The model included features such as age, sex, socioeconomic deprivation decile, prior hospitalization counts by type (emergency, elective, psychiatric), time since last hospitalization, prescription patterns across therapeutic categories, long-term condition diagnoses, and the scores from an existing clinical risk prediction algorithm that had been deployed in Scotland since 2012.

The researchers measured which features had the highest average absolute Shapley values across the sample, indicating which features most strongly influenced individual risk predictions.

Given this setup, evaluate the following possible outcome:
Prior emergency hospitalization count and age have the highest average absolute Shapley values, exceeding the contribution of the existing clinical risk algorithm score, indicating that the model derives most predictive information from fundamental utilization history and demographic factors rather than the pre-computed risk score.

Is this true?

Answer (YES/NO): NO